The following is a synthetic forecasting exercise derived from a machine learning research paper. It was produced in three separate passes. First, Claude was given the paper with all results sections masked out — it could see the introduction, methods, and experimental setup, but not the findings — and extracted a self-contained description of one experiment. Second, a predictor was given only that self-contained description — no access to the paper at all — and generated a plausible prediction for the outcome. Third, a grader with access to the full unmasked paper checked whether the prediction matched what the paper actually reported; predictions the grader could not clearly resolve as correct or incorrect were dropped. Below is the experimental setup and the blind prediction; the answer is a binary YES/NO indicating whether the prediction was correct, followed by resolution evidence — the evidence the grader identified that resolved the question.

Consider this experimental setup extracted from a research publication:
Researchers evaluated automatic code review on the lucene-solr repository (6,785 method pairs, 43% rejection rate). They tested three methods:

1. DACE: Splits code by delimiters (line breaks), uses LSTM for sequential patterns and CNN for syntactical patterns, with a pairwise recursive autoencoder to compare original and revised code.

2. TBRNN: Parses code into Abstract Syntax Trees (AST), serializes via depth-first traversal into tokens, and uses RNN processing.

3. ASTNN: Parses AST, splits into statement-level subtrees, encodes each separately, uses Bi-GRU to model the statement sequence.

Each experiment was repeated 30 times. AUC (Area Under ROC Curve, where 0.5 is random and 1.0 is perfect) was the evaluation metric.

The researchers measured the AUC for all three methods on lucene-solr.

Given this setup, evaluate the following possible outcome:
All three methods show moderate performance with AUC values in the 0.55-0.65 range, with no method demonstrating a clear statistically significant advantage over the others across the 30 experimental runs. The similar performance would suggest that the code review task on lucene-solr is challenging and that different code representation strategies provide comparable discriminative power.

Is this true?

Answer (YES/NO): NO